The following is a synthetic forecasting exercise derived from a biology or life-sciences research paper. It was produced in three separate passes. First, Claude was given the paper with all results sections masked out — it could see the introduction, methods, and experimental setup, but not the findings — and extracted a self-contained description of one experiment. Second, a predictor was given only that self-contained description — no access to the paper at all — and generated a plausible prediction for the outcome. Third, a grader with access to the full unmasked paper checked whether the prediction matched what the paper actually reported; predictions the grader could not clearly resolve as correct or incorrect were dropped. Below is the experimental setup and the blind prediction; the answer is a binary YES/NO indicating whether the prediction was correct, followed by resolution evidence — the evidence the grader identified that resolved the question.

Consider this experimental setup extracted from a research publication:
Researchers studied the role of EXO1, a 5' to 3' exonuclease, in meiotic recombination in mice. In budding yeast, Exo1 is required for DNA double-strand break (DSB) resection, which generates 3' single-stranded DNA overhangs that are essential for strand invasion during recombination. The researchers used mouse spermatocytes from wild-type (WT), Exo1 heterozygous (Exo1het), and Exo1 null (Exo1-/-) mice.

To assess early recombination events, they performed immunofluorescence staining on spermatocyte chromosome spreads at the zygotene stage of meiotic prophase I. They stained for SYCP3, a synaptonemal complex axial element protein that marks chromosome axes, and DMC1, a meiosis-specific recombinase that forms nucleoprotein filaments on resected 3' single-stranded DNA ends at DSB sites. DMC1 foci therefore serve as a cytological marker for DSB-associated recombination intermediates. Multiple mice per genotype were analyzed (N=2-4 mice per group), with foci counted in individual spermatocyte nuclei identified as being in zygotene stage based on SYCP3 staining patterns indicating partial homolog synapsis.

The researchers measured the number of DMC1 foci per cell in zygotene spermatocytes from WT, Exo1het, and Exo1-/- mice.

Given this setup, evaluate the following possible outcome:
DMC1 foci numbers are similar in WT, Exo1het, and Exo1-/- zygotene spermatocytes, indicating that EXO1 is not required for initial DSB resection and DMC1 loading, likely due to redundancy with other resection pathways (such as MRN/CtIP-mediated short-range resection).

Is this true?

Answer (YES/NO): NO